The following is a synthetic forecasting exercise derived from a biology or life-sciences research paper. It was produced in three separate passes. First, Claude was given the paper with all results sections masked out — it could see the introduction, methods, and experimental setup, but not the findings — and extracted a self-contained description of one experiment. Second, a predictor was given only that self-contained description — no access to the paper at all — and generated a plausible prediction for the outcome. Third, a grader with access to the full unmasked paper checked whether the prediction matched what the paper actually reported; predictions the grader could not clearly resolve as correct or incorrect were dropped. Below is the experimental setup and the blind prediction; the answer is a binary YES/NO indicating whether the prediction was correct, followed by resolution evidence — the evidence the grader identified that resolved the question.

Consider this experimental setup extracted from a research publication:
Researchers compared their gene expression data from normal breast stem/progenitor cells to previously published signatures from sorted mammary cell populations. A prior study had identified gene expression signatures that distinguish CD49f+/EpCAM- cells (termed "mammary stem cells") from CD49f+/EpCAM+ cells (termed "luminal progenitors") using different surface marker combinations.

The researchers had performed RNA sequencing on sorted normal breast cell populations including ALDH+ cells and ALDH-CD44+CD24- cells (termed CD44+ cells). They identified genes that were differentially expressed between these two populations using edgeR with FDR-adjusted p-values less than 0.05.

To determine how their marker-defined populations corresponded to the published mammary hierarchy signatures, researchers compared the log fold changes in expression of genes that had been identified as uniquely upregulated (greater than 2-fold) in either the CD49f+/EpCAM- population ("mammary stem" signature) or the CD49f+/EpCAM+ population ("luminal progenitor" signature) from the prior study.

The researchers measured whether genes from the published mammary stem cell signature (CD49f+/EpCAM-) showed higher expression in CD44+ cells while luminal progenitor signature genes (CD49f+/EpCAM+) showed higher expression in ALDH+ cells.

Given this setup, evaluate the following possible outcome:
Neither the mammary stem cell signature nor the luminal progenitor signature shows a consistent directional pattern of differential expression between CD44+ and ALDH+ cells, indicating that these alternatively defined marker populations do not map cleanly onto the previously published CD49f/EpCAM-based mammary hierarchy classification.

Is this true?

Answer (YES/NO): NO